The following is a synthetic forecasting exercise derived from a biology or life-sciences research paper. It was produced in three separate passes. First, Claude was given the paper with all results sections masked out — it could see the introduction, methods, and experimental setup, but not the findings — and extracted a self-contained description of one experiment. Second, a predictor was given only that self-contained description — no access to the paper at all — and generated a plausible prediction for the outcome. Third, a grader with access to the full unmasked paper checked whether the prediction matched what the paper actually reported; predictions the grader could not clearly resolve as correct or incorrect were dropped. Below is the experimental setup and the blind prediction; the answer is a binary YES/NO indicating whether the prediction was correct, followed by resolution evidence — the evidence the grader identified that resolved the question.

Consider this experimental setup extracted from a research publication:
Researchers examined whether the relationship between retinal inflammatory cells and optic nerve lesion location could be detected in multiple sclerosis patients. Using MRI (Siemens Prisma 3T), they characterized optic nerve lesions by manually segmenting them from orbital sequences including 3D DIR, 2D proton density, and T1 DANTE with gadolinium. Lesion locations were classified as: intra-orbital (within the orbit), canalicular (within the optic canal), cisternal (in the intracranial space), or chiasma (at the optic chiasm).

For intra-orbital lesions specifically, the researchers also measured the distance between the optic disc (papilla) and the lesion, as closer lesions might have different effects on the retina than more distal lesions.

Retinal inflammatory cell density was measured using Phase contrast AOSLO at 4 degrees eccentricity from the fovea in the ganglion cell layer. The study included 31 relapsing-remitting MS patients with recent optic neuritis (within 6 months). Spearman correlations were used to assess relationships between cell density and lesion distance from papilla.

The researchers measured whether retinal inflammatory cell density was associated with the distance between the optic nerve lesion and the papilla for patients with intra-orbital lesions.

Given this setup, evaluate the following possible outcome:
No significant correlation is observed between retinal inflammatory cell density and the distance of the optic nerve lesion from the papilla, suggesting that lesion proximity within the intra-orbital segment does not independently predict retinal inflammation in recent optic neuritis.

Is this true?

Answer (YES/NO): YES